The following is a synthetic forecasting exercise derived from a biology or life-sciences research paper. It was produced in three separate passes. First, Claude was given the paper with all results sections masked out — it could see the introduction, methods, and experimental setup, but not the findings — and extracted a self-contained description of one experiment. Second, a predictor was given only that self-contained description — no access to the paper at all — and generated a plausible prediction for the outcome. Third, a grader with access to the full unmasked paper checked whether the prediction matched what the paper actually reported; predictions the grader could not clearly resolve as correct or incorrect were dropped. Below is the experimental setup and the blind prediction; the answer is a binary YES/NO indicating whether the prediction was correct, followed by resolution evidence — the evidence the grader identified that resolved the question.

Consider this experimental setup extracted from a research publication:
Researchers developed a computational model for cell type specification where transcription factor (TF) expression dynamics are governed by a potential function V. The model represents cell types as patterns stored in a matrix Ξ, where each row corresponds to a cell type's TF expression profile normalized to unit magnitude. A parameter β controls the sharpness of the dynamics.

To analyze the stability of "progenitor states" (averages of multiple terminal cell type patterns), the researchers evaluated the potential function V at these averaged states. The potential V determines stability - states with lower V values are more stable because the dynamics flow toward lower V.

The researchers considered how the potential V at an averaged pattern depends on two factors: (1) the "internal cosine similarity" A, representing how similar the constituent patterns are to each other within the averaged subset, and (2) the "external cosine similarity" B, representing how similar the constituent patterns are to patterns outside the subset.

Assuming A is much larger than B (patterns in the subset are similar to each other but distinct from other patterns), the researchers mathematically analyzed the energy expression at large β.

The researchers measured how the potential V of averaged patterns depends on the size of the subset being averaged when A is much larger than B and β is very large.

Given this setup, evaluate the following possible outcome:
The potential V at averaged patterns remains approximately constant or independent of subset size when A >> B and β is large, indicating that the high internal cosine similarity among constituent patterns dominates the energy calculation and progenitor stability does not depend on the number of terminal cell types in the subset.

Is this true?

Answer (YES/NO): YES